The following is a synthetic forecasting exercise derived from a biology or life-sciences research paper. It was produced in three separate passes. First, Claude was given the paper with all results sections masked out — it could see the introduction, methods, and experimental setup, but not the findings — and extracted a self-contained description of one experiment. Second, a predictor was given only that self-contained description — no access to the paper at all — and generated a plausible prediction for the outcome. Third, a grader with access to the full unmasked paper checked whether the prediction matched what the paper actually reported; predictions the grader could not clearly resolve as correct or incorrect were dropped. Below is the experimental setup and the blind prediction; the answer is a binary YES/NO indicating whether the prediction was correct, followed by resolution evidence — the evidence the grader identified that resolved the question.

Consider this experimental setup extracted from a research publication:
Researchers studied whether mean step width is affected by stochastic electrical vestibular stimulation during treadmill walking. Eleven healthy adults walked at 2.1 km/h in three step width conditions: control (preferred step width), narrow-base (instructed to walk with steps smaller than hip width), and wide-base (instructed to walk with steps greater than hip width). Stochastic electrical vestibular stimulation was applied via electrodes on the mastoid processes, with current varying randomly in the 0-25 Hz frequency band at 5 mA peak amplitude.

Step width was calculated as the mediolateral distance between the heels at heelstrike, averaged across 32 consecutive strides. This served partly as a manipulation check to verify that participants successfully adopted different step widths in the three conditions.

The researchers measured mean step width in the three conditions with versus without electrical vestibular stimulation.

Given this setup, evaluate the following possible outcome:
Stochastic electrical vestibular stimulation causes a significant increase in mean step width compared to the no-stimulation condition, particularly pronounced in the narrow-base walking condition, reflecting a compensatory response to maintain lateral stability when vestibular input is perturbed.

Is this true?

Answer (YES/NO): NO